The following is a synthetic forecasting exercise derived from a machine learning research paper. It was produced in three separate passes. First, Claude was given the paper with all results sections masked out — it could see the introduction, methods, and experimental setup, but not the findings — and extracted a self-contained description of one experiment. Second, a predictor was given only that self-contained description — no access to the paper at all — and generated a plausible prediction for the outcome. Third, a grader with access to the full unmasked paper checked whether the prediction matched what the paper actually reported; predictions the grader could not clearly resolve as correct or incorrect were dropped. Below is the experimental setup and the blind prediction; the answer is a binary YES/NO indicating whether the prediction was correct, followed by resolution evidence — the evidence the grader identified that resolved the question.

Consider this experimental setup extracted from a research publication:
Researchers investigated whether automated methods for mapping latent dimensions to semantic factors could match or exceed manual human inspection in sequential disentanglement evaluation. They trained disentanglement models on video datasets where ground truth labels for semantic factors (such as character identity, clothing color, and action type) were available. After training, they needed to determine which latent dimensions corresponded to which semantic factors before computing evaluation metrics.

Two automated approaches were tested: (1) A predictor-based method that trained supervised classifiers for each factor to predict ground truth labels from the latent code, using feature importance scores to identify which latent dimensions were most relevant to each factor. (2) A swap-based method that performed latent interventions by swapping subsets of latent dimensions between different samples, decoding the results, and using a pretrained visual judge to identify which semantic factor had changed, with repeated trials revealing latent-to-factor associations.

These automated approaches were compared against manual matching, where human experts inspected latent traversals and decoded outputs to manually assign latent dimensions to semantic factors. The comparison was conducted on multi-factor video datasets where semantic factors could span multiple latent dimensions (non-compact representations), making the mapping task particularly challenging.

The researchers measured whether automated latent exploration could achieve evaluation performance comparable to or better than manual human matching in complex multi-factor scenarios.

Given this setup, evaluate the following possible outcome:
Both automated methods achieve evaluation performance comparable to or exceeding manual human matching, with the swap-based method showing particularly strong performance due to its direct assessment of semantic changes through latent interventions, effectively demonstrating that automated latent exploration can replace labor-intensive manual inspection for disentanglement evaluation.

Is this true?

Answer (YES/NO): NO